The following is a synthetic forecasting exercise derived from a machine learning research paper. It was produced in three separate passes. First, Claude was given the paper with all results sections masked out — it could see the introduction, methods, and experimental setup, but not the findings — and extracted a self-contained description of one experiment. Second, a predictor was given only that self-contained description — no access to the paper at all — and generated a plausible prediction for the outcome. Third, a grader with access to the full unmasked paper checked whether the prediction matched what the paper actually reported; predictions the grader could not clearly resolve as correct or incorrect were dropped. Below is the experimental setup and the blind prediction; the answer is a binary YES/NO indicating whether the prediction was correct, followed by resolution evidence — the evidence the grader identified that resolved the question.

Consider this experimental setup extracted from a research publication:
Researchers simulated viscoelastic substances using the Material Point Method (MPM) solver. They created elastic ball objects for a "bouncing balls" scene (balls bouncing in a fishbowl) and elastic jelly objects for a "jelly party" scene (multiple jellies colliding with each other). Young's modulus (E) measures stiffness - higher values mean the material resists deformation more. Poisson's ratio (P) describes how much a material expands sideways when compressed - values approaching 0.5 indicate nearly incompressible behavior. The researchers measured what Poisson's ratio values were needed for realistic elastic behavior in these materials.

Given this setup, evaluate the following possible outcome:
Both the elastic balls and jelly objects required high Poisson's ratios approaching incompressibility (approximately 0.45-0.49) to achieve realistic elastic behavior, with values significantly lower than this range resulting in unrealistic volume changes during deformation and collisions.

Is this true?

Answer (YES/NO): NO